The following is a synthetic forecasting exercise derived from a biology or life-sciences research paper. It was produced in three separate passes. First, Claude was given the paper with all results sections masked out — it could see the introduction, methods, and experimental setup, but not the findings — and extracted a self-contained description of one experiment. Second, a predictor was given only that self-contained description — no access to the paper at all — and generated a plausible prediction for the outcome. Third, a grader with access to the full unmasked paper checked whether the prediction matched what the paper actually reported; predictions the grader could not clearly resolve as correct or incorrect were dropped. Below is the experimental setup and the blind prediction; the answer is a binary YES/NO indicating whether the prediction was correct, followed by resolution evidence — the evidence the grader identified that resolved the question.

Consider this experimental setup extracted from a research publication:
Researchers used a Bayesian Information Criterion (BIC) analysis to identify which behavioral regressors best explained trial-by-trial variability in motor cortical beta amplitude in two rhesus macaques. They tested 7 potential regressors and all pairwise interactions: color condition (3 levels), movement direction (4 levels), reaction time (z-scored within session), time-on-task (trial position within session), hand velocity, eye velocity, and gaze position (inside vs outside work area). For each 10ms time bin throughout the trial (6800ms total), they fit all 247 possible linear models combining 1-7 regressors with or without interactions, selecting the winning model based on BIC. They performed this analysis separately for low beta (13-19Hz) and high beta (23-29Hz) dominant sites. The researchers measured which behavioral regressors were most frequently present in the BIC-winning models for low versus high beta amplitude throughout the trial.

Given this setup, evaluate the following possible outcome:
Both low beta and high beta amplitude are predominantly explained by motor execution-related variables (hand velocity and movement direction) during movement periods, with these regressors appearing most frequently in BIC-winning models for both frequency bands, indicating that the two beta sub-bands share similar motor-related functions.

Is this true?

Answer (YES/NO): NO